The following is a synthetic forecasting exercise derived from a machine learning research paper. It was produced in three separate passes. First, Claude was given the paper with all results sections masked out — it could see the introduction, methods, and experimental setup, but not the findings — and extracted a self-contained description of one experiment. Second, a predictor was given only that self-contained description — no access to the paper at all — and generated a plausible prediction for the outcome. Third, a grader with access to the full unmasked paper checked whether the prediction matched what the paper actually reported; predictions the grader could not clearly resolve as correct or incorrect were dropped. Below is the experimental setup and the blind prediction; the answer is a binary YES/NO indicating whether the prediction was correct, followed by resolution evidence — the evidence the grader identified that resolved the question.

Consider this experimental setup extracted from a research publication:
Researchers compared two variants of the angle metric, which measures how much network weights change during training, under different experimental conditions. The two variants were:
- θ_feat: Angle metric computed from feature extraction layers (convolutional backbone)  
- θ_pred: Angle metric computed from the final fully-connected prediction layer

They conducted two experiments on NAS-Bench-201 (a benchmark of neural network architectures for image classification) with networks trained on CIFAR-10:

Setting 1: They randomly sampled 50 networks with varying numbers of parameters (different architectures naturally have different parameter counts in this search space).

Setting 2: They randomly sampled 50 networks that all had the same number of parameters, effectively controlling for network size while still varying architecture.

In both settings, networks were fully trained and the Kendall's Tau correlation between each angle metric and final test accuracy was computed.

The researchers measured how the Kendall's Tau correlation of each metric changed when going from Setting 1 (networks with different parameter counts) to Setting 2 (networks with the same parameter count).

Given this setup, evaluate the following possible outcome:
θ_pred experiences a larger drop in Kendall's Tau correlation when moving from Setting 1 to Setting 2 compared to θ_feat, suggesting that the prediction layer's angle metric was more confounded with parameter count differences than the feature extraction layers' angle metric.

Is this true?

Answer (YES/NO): NO